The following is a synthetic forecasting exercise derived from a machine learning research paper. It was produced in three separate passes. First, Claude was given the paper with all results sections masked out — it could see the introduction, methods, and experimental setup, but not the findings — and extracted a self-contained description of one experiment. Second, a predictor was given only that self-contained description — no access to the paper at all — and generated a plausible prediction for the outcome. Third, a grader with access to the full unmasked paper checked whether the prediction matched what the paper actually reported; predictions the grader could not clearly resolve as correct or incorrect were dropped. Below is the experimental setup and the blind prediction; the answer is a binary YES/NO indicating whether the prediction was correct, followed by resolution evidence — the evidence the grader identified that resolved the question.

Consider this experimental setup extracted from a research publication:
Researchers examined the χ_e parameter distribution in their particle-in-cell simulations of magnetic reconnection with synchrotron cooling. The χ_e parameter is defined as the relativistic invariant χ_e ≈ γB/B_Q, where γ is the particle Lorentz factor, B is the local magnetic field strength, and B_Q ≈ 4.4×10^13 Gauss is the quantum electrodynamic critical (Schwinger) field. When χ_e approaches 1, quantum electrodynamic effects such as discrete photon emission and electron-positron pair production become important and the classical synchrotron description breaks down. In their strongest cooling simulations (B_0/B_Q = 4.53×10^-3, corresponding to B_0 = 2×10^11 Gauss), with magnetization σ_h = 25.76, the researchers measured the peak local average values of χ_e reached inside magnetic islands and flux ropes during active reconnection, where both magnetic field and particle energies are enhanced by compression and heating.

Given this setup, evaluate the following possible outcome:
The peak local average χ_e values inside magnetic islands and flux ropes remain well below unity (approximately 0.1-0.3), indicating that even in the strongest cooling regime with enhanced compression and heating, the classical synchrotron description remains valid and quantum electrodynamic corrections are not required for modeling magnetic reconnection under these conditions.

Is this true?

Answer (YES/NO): YES